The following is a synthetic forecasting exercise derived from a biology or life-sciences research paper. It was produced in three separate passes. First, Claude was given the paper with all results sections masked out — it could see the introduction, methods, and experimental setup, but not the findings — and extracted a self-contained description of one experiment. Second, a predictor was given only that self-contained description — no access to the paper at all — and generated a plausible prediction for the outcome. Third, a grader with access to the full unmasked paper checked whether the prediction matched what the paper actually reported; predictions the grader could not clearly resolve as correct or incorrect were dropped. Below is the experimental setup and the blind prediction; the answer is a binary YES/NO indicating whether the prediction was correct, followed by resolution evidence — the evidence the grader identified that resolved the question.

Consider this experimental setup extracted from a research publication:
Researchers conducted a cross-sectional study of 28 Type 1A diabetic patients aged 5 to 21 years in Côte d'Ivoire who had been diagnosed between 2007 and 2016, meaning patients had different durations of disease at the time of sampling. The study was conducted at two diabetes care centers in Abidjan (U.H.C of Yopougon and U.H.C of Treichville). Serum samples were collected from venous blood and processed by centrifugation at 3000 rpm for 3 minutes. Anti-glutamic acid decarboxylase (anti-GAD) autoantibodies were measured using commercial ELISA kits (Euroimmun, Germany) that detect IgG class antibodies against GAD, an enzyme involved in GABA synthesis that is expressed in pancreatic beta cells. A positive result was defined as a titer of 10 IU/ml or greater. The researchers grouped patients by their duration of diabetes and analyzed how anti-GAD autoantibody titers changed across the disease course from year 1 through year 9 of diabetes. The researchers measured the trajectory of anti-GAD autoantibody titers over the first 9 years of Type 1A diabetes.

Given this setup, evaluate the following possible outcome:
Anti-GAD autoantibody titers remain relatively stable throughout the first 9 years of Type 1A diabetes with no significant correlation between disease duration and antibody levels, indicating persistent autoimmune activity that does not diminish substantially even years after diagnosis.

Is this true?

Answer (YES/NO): NO